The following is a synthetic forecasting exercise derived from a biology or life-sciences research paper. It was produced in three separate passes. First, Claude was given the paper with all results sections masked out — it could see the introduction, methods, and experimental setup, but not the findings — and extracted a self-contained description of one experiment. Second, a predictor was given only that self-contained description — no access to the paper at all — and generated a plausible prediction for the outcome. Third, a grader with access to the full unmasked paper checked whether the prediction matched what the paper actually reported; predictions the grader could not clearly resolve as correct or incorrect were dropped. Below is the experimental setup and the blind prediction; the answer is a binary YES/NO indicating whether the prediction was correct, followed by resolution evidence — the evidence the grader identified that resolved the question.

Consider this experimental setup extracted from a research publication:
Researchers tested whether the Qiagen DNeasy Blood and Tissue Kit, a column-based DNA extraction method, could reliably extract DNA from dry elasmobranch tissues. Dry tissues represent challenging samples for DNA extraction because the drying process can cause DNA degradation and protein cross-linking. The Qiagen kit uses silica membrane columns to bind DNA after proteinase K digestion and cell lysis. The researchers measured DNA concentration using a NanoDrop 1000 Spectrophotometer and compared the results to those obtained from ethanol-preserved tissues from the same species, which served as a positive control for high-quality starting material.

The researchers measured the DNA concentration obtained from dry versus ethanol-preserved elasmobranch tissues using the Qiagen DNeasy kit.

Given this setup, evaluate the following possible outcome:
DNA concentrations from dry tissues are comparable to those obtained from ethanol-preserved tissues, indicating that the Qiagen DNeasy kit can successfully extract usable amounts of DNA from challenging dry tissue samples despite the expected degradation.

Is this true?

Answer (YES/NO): NO